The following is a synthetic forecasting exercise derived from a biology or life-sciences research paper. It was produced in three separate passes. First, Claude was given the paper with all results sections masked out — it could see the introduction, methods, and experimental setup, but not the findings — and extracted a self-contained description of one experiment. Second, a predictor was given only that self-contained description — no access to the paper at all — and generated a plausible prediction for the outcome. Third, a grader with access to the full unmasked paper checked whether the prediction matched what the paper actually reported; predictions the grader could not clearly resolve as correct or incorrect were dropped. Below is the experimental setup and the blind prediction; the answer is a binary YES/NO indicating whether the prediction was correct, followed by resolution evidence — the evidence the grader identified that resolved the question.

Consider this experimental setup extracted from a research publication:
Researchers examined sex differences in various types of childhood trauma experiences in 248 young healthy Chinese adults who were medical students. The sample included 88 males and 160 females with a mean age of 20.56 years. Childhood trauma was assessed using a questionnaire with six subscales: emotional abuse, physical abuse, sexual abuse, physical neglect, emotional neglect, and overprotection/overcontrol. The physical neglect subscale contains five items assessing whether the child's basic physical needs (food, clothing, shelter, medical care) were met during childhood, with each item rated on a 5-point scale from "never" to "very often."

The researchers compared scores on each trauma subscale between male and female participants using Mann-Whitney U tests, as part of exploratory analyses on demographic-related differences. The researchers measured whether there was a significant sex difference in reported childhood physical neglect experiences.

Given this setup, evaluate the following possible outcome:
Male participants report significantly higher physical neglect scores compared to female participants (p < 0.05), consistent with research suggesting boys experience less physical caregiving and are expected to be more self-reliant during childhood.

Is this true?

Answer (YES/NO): NO